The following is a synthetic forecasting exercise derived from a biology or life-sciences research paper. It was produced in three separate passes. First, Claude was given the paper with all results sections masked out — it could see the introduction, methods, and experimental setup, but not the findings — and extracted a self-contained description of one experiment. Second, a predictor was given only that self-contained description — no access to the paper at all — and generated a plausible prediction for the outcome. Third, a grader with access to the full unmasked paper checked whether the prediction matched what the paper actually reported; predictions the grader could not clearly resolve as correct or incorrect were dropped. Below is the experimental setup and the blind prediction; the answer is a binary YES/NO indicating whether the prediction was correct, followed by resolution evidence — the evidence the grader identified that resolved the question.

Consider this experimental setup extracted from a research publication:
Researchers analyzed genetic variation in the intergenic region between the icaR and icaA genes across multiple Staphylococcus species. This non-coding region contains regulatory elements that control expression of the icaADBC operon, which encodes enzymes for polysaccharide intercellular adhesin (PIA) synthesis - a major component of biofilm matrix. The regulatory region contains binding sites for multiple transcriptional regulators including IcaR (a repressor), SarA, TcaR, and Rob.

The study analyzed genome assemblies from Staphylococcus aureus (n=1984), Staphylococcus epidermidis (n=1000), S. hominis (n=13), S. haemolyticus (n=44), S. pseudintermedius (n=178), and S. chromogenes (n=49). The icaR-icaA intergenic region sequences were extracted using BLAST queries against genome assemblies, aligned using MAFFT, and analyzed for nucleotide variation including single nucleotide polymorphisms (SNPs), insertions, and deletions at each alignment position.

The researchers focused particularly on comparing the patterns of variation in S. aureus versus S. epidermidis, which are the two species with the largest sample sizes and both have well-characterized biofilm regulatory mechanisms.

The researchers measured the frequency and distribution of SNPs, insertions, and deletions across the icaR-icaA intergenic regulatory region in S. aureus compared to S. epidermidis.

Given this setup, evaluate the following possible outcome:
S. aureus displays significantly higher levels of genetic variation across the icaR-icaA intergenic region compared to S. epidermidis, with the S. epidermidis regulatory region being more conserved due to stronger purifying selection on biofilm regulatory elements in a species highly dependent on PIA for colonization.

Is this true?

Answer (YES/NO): YES